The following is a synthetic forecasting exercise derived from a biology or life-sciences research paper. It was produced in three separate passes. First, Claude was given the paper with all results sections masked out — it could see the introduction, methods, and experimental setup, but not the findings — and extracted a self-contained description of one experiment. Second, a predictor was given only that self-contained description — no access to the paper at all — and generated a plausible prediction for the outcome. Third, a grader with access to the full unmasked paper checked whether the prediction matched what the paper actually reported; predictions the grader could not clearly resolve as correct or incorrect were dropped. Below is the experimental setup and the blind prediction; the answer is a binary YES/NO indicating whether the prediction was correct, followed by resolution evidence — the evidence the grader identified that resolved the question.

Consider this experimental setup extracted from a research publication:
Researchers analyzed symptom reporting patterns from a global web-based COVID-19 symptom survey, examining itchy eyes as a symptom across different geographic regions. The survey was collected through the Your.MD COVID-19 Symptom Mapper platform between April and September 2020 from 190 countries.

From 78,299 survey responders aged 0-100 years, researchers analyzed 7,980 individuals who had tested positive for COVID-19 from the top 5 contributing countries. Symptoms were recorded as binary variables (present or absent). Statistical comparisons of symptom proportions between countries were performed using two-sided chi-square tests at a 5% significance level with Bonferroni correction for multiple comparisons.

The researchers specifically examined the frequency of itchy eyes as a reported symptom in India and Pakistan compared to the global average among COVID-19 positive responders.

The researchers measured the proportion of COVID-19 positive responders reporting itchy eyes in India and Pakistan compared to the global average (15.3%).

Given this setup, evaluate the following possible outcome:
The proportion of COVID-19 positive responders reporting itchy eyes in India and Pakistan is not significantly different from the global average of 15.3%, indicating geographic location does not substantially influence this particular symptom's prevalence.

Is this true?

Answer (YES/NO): NO